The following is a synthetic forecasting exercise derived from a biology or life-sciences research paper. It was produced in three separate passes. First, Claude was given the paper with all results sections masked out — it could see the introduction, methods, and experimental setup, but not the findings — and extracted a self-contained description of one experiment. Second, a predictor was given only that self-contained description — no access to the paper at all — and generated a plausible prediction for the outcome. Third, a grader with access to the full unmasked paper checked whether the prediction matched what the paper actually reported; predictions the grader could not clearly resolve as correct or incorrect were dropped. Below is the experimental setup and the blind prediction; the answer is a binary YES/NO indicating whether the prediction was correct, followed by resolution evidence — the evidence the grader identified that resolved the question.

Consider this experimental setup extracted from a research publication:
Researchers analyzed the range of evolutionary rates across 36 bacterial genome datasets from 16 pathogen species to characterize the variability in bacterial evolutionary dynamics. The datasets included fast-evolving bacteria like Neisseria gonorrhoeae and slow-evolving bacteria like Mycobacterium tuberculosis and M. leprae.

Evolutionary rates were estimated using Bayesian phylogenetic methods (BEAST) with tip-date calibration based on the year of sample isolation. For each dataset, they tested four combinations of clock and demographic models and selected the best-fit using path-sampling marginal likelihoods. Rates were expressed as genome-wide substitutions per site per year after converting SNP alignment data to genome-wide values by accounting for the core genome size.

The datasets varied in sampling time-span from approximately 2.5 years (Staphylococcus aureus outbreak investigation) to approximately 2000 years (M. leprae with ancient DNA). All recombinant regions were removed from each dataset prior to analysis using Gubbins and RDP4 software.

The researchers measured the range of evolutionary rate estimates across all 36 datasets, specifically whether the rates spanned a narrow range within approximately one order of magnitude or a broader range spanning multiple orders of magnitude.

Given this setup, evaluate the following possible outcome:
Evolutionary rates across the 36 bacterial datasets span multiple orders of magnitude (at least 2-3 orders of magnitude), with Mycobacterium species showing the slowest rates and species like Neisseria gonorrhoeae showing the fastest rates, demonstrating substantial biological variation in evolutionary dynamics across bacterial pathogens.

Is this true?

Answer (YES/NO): NO